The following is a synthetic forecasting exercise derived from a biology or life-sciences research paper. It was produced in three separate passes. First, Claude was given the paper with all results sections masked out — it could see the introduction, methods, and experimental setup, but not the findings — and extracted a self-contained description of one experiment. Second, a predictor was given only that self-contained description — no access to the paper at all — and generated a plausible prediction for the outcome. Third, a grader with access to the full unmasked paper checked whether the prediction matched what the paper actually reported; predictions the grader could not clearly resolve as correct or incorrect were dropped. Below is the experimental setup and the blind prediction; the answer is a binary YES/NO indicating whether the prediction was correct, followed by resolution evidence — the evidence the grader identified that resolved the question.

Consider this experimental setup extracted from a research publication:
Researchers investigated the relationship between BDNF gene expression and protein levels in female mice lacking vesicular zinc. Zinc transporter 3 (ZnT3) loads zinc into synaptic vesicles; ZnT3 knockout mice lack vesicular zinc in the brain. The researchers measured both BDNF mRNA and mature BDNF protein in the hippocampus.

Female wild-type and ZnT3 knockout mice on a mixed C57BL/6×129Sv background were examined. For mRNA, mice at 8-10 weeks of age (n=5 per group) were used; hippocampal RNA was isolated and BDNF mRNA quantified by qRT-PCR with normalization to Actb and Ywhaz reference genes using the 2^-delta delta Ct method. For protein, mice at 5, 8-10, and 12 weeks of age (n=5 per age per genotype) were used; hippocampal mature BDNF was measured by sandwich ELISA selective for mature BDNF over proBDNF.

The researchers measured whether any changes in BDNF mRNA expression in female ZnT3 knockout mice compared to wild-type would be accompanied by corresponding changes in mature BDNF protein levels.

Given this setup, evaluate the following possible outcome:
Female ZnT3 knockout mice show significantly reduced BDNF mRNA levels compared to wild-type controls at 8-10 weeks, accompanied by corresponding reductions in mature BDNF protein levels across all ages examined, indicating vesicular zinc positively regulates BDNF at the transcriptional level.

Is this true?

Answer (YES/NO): NO